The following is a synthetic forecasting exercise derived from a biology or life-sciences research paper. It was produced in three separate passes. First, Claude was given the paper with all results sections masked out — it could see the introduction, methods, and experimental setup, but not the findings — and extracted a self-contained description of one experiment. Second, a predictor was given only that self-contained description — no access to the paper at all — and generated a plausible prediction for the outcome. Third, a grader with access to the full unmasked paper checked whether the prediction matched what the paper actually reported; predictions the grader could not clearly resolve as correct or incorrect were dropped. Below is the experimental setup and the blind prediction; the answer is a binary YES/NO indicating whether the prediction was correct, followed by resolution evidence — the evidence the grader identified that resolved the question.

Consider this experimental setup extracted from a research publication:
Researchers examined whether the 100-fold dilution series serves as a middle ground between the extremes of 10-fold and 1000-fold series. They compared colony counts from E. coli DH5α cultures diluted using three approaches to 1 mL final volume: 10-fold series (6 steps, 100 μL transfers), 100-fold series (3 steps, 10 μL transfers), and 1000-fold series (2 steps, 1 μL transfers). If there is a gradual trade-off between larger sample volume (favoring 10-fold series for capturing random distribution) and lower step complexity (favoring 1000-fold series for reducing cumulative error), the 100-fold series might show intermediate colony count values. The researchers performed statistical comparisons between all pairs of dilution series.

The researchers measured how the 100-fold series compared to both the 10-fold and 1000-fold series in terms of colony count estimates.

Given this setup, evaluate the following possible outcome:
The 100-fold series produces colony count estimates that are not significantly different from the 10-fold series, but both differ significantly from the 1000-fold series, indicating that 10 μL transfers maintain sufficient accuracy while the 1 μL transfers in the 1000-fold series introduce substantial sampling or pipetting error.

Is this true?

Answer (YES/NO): YES